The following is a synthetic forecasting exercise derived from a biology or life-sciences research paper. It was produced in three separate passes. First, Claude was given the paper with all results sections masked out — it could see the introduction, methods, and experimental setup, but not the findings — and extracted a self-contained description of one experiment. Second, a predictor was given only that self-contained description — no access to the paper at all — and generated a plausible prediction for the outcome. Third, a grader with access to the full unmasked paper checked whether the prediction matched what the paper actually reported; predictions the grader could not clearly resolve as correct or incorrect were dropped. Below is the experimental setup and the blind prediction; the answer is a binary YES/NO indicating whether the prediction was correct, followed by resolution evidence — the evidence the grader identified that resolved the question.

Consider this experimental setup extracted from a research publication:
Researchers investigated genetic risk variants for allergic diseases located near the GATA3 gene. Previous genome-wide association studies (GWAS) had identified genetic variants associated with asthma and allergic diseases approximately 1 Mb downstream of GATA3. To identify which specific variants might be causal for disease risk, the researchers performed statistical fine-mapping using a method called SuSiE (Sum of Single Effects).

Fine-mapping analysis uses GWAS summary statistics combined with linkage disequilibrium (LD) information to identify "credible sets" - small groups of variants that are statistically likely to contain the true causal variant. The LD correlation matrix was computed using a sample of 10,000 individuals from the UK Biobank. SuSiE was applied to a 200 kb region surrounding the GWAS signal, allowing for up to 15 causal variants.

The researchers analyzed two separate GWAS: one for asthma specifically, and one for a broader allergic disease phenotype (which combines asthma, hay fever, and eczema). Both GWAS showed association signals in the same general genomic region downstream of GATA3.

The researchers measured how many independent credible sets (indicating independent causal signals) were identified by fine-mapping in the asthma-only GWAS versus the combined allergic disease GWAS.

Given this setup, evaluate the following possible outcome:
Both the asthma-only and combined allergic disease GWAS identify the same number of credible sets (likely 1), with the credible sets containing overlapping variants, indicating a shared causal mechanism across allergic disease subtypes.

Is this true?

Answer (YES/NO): NO